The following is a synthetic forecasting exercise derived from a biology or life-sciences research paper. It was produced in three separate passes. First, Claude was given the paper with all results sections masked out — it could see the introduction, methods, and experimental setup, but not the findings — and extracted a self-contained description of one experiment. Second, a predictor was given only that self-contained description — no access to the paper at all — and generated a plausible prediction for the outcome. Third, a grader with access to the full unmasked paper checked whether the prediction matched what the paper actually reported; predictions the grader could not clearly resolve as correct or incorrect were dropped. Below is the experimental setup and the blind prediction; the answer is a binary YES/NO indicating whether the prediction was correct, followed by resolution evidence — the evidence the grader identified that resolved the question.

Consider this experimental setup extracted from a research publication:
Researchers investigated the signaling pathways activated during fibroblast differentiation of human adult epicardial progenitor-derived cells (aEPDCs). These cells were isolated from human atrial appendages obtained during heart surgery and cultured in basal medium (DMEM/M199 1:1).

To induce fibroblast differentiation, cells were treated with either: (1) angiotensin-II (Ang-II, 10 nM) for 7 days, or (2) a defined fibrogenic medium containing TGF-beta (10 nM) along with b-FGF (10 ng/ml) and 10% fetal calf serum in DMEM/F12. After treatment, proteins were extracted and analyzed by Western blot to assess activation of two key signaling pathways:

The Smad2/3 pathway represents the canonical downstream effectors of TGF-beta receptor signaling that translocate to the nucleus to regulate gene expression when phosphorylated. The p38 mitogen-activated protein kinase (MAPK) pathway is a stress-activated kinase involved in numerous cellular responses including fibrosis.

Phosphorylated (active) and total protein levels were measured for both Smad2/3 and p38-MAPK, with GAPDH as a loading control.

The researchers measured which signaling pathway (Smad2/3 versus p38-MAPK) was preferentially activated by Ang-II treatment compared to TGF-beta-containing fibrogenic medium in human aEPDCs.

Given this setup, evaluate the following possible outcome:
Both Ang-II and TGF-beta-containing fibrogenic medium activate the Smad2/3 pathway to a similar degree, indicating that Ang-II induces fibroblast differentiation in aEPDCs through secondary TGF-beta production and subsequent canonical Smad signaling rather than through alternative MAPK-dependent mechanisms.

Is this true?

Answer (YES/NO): NO